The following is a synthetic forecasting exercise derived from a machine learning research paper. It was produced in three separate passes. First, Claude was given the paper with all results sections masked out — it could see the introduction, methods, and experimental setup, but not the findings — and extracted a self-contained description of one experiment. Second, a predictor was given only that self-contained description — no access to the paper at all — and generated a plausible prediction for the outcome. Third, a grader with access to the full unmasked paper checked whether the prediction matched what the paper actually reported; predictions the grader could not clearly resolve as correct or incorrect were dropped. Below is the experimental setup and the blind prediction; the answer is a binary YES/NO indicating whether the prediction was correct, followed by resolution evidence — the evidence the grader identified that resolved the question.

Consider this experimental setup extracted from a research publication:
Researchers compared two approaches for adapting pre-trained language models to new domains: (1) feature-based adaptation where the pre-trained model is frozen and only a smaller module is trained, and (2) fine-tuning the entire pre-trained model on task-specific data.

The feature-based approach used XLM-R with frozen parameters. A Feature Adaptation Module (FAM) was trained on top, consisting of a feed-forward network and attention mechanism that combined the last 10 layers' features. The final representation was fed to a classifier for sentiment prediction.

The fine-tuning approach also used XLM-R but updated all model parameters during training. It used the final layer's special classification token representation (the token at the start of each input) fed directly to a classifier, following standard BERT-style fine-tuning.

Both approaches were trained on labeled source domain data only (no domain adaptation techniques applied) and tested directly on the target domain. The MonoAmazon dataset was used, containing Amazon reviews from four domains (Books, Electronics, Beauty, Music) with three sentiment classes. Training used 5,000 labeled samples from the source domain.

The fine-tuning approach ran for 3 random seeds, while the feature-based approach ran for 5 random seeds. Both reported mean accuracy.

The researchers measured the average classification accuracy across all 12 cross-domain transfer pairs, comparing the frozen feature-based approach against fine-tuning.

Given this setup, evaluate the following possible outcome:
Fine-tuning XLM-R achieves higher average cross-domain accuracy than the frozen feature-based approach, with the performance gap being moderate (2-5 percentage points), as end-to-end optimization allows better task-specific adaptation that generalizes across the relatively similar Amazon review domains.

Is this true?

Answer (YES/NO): NO